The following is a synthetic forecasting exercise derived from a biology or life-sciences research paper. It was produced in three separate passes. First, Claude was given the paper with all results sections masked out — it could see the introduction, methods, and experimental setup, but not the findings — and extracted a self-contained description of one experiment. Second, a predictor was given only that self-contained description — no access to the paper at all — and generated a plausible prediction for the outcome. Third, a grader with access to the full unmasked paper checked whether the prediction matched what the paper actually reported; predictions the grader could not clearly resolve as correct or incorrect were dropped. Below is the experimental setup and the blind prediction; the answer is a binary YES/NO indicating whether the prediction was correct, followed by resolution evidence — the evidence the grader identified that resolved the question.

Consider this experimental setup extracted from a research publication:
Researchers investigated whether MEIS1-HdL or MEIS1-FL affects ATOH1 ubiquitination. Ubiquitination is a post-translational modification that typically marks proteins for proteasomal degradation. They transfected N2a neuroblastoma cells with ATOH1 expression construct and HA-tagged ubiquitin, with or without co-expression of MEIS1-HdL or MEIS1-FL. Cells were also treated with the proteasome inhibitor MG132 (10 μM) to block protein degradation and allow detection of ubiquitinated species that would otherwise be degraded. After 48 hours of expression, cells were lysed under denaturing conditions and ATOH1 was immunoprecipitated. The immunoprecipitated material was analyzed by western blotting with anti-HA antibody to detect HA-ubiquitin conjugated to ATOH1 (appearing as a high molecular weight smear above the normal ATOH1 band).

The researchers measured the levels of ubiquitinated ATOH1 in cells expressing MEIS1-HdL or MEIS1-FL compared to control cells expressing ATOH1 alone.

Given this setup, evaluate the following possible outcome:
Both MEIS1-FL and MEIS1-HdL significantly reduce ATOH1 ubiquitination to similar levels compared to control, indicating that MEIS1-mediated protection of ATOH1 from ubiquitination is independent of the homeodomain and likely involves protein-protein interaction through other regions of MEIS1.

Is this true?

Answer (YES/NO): NO